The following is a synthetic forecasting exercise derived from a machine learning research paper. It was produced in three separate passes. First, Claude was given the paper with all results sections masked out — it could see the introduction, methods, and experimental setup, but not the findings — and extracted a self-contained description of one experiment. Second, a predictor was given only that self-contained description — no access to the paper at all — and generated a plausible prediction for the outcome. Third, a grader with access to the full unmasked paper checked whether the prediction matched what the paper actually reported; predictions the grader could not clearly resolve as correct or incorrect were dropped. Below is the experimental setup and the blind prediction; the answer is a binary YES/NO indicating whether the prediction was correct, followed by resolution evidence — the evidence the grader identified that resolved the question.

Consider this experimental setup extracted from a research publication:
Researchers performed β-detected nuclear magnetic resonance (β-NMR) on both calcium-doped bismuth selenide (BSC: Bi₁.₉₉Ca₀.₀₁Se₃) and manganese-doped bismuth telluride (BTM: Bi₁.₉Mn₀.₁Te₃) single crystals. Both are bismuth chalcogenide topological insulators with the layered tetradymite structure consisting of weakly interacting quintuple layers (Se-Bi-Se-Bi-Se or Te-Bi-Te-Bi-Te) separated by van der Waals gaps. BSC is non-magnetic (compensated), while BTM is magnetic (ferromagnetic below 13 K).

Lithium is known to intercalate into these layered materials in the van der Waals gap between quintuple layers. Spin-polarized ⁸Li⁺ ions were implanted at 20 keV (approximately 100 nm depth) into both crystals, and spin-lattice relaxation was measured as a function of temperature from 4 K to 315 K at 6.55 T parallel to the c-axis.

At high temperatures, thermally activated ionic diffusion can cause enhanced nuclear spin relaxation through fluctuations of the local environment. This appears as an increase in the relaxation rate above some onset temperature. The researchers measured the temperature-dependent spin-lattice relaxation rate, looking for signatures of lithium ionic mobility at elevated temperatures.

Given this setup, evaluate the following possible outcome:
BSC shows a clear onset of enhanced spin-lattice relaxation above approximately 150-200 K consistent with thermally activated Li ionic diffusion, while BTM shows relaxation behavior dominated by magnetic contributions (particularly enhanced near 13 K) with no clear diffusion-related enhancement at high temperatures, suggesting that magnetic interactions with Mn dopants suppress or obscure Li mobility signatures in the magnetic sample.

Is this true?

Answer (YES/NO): NO